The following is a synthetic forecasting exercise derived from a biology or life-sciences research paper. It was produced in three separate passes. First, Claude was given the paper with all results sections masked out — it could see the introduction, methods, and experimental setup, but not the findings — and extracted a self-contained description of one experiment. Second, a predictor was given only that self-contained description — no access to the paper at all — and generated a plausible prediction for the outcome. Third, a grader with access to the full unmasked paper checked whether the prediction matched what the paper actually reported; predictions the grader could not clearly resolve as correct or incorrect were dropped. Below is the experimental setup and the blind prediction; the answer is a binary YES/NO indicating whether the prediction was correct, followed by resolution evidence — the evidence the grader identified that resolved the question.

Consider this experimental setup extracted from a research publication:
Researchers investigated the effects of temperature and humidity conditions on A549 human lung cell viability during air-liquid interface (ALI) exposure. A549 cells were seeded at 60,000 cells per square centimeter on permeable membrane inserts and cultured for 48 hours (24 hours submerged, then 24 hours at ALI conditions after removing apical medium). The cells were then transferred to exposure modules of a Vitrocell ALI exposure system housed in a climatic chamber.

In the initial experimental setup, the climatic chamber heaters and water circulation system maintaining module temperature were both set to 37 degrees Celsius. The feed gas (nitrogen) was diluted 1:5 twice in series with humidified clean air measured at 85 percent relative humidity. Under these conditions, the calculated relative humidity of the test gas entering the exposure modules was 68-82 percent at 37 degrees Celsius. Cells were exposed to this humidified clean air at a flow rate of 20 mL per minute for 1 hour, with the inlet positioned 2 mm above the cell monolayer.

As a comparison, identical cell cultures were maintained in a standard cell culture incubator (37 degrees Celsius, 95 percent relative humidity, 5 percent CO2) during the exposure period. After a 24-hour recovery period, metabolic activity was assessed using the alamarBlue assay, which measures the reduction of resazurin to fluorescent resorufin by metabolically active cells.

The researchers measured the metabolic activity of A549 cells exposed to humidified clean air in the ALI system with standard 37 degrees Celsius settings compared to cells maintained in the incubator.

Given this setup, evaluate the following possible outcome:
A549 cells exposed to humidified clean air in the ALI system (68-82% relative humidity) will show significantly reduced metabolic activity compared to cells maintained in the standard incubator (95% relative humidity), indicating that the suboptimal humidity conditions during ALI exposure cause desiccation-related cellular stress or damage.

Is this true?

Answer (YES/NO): YES